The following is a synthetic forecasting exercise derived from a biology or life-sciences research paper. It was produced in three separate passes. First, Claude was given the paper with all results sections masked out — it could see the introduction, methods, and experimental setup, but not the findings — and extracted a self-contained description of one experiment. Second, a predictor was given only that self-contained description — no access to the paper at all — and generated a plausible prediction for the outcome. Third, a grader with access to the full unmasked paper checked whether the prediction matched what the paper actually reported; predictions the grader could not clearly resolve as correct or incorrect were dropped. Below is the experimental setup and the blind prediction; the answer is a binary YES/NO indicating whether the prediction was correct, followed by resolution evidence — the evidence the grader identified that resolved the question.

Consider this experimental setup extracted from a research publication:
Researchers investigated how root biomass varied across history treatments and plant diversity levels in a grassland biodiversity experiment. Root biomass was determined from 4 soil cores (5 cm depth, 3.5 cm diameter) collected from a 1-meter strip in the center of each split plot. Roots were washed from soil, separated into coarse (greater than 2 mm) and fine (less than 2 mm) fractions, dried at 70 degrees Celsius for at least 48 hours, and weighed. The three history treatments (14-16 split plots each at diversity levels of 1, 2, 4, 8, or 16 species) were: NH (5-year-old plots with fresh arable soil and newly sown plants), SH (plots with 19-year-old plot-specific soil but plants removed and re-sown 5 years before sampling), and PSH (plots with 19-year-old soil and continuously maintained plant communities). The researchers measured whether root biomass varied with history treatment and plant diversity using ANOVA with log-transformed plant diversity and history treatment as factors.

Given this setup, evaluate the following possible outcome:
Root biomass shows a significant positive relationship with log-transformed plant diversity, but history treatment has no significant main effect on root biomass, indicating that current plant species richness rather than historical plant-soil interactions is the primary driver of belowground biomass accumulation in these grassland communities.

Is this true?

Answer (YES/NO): YES